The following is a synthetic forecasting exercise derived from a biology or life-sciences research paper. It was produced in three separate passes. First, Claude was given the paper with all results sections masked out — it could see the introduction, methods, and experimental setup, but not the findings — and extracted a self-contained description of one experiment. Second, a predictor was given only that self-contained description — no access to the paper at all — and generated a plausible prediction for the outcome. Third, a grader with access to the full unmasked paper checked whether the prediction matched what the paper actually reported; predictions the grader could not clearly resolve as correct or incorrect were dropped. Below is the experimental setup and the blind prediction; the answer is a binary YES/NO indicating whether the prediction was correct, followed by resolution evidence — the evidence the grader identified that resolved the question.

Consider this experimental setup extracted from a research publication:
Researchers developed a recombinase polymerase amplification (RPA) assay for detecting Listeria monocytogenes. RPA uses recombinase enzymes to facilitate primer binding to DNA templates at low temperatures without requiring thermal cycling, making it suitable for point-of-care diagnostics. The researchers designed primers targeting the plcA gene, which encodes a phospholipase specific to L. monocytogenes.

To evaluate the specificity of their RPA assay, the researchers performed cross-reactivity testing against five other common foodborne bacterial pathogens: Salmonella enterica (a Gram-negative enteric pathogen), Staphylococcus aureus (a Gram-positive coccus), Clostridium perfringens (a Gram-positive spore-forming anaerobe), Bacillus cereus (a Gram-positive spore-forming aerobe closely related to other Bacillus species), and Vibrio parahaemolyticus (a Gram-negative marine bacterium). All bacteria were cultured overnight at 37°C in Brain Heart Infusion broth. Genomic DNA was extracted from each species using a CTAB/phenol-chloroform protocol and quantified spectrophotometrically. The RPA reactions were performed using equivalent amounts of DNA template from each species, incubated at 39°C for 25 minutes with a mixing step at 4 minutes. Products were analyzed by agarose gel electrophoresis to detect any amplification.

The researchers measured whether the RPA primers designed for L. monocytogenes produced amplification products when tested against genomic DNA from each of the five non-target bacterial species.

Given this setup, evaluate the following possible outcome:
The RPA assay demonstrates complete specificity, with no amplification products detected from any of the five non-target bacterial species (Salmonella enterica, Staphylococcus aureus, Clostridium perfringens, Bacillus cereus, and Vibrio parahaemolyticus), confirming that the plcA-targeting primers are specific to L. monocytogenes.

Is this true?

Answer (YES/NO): YES